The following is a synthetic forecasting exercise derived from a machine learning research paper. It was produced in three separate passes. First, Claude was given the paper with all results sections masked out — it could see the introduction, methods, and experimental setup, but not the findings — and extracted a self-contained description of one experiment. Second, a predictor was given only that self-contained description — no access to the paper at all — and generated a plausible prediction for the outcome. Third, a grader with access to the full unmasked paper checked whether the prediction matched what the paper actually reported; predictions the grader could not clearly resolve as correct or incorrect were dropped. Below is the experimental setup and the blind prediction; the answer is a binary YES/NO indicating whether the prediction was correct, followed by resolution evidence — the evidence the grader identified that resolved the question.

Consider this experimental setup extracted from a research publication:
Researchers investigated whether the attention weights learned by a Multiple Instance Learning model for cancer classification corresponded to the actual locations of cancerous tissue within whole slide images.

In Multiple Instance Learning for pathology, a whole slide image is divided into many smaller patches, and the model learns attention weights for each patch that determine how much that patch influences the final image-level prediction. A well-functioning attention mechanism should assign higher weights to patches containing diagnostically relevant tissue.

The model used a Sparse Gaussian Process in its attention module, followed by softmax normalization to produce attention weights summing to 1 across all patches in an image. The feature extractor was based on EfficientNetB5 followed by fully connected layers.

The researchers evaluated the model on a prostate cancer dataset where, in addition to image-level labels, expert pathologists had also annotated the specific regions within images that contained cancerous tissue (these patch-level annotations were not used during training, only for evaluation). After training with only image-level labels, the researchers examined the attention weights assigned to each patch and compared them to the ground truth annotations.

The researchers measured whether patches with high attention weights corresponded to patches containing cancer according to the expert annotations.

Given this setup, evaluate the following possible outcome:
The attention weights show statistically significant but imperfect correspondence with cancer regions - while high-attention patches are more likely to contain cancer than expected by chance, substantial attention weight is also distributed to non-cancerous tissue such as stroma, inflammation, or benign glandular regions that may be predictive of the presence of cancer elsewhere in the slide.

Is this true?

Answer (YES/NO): NO